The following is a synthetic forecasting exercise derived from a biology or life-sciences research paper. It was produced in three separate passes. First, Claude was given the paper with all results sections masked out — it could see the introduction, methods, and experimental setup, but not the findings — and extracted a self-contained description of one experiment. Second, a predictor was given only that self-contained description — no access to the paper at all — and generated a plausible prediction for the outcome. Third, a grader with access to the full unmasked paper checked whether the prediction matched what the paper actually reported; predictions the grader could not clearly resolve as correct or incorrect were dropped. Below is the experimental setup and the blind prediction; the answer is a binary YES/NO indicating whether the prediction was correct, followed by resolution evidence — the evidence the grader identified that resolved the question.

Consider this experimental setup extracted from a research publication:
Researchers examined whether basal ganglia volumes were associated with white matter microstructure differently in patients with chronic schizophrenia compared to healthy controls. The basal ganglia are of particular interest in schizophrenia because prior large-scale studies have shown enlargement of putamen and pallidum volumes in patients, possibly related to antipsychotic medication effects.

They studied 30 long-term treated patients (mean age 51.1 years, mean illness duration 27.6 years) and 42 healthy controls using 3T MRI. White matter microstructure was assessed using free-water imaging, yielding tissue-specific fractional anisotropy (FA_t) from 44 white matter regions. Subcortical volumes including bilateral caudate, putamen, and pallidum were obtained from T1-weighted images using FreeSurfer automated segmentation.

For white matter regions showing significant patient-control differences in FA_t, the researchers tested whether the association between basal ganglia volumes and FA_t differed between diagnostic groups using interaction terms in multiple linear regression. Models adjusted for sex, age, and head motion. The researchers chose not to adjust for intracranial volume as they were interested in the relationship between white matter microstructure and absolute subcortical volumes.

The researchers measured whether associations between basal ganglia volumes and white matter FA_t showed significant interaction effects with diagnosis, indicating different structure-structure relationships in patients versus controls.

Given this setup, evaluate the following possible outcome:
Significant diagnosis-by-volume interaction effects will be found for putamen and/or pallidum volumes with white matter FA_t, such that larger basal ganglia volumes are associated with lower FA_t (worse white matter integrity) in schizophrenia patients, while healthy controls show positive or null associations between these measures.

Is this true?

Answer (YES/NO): NO